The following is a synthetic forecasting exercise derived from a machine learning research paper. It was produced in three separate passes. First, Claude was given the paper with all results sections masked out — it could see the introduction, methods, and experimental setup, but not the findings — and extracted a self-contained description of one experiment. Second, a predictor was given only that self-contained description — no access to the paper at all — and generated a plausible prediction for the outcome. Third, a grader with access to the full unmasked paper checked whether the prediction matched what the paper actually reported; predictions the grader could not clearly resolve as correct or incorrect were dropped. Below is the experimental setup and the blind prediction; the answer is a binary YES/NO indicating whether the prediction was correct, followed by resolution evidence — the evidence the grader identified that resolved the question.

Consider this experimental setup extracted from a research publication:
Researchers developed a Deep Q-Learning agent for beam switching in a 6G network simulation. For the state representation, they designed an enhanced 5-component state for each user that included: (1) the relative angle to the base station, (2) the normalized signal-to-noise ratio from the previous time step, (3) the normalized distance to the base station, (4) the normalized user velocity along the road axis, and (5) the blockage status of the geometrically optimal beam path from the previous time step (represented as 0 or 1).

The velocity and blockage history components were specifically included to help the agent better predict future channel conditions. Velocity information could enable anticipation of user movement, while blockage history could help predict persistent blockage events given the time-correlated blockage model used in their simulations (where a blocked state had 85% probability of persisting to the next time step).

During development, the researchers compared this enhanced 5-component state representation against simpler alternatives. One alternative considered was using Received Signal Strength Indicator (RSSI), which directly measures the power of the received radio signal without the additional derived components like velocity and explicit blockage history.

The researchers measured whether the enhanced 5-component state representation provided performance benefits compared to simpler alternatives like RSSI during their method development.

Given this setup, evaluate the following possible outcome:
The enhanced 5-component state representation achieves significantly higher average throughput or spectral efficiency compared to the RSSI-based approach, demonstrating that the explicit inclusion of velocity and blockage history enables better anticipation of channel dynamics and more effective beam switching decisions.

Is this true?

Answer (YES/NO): NO